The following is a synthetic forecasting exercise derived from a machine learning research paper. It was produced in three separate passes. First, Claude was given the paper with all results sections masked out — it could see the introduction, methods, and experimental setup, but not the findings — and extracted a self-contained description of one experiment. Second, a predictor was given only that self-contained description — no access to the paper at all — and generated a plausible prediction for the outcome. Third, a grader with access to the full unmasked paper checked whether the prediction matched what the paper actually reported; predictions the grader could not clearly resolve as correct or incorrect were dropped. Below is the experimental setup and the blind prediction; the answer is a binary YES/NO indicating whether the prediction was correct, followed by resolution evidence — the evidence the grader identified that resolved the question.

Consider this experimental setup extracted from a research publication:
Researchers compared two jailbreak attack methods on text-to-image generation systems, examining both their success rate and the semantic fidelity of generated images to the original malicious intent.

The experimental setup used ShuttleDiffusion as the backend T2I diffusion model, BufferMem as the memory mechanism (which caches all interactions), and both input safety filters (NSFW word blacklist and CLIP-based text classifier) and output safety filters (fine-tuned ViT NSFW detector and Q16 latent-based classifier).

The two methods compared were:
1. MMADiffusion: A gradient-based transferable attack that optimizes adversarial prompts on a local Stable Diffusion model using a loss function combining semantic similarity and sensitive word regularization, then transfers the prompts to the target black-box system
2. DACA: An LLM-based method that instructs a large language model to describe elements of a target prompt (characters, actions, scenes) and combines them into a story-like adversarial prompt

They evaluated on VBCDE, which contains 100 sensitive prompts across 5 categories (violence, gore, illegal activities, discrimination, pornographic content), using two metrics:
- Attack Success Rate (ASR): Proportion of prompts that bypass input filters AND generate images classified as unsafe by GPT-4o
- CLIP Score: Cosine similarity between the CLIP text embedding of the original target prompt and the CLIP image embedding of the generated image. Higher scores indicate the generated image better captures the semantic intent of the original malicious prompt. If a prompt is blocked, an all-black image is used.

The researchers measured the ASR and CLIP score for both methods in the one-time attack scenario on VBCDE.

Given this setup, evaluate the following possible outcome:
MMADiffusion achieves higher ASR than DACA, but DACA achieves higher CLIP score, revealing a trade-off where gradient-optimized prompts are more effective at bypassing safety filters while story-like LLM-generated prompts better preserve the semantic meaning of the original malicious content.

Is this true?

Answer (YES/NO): NO